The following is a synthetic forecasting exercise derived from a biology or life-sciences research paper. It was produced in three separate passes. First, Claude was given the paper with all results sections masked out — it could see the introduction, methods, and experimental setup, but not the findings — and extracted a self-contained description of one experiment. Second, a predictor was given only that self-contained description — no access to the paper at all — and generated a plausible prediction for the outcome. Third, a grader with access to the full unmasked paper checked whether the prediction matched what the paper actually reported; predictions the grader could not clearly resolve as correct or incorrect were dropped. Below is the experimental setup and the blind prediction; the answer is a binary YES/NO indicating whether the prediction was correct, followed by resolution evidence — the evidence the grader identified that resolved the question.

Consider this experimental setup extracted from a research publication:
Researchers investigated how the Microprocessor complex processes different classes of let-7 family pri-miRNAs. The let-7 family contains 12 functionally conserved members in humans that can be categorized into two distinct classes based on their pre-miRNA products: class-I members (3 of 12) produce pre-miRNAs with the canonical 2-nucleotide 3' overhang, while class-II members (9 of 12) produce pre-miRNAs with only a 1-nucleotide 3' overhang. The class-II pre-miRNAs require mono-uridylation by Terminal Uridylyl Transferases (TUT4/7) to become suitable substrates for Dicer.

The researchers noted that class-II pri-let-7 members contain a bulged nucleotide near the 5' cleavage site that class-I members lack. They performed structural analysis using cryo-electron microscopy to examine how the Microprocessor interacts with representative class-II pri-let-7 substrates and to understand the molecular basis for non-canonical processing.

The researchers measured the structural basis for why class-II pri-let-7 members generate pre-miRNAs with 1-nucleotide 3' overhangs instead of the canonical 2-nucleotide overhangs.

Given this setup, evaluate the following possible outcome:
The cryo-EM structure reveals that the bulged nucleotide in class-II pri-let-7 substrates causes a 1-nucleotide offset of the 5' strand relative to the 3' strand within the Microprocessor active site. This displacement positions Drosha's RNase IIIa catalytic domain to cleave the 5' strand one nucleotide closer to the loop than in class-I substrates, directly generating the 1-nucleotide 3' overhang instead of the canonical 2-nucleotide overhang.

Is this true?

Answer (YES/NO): NO